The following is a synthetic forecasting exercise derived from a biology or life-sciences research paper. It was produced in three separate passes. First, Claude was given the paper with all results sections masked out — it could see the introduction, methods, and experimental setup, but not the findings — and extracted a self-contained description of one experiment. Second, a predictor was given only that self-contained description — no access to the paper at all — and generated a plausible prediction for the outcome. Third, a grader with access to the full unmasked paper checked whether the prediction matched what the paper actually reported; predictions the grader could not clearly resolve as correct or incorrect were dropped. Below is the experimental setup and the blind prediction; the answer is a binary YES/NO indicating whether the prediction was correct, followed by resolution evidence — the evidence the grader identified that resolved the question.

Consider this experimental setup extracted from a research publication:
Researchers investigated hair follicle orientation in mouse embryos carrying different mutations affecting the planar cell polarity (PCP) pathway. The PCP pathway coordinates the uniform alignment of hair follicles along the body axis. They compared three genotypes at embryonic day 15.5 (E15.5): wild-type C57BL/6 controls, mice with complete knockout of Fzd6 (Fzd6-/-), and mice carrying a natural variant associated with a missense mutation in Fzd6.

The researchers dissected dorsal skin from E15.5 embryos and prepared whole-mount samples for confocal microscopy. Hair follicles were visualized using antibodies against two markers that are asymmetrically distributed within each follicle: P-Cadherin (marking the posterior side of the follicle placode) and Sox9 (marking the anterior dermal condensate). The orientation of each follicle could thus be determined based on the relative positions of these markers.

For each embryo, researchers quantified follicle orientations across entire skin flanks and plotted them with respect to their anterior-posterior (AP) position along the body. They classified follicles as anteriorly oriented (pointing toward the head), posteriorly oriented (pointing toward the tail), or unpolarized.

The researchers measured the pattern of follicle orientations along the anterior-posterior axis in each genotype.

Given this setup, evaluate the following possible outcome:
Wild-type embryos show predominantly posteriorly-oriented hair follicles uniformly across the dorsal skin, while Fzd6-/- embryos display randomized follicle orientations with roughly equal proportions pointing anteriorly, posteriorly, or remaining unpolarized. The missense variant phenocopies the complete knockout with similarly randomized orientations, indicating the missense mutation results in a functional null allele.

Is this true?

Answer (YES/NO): NO